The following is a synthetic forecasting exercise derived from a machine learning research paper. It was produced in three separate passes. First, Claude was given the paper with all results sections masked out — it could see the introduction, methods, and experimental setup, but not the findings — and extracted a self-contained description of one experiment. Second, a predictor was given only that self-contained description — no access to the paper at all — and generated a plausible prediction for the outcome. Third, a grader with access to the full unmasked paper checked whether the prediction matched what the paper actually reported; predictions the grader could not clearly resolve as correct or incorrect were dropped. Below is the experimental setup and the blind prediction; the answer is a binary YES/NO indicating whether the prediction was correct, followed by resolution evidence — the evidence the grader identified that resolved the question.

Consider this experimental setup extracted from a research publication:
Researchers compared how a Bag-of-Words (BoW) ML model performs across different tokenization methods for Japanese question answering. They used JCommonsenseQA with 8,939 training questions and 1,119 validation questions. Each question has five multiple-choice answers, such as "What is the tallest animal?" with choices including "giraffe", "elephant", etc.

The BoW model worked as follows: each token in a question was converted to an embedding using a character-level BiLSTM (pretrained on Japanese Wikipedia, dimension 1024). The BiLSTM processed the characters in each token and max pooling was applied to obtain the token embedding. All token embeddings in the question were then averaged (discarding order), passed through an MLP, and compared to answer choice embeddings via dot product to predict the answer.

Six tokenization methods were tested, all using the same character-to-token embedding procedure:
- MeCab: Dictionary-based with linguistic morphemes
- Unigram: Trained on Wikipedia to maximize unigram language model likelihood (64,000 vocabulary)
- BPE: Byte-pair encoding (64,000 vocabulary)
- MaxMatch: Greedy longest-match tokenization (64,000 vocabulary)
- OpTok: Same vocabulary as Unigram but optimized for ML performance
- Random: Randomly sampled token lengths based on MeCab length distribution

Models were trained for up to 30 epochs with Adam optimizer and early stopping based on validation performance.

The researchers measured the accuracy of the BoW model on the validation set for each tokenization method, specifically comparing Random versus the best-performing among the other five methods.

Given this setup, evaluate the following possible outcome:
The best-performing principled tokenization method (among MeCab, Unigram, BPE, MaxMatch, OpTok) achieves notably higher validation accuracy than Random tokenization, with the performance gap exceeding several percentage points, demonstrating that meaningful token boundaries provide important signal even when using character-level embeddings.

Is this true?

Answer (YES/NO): YES